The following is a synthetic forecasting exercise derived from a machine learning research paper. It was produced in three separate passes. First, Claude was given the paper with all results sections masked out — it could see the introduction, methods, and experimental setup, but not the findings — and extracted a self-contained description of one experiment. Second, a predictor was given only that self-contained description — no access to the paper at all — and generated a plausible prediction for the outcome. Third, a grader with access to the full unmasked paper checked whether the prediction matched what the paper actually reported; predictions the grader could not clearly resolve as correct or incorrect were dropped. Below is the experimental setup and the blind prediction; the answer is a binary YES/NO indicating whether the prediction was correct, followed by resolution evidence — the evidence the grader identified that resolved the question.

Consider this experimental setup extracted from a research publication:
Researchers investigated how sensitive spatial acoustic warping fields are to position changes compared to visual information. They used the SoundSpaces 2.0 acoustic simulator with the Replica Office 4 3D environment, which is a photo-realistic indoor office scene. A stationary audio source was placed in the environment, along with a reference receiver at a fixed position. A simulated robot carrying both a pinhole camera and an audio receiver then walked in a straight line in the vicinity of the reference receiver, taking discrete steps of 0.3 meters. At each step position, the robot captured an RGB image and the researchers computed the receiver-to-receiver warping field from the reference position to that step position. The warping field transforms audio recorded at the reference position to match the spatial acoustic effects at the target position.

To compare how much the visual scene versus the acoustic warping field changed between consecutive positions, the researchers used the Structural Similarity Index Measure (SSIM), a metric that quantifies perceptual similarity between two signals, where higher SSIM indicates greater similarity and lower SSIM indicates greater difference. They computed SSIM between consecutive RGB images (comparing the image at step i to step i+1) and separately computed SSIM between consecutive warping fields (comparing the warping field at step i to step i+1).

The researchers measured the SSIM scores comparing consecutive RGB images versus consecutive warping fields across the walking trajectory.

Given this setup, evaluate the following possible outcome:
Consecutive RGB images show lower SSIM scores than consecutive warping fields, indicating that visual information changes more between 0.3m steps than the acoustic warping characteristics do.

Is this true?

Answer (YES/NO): NO